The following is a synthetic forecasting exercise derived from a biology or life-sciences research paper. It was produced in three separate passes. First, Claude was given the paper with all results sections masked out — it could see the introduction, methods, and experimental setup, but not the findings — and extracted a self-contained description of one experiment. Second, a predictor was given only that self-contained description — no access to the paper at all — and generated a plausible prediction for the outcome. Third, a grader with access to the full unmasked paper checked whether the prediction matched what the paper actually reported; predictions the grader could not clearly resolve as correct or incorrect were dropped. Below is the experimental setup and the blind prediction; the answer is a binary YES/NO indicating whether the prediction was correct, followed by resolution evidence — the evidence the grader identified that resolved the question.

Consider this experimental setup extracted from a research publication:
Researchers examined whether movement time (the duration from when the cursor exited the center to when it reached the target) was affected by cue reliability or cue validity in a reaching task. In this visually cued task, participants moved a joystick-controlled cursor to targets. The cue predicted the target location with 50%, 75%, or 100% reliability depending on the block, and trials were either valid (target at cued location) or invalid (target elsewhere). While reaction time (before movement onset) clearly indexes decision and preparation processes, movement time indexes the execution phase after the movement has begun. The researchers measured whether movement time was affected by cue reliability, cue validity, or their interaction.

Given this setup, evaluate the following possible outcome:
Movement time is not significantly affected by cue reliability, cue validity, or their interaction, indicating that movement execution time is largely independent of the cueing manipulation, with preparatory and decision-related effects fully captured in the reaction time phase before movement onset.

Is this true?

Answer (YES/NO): YES